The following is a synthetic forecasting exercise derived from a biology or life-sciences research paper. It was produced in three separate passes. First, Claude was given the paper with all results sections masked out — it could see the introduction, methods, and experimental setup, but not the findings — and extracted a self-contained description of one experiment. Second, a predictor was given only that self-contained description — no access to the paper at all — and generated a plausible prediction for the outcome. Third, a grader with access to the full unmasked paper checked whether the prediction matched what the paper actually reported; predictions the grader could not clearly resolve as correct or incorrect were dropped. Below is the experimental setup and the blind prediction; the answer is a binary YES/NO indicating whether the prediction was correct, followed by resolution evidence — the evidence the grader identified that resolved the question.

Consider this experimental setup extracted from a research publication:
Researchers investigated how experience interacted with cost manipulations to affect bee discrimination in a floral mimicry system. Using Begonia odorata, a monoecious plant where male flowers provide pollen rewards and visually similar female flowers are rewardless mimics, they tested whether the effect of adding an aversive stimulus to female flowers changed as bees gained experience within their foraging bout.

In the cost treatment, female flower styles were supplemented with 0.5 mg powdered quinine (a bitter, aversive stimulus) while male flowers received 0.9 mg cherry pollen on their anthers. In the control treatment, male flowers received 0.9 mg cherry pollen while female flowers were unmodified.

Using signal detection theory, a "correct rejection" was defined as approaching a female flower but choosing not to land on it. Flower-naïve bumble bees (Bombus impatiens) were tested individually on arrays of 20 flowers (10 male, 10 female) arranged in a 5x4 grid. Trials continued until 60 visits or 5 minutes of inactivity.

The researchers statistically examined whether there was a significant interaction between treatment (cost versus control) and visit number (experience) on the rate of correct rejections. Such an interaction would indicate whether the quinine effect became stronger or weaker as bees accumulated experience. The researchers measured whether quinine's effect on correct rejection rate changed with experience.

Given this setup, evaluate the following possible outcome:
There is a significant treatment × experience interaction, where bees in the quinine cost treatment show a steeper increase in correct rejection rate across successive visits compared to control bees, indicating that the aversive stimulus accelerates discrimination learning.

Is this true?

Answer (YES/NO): NO